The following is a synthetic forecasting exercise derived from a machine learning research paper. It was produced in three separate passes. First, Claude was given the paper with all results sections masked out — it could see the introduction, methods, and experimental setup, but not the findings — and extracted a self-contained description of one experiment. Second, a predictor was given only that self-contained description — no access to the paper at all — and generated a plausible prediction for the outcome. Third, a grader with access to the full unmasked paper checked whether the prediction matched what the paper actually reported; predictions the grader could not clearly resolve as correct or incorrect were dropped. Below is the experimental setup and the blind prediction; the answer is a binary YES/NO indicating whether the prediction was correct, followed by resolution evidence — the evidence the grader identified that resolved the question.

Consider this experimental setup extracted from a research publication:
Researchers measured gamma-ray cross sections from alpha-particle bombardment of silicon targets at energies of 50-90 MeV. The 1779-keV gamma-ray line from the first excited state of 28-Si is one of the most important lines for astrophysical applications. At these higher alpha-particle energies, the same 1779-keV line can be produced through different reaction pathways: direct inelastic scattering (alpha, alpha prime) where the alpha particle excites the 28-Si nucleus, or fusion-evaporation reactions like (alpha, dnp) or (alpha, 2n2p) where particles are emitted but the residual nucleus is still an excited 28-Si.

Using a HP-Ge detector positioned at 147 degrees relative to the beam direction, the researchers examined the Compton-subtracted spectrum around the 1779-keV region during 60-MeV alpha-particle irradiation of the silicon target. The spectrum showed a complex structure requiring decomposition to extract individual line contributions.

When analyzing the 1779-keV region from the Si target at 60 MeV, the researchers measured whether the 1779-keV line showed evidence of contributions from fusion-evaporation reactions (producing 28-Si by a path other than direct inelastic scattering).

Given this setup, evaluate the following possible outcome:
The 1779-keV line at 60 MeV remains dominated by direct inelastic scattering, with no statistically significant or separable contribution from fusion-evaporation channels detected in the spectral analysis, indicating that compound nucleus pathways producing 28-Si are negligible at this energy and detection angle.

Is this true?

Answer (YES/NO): NO